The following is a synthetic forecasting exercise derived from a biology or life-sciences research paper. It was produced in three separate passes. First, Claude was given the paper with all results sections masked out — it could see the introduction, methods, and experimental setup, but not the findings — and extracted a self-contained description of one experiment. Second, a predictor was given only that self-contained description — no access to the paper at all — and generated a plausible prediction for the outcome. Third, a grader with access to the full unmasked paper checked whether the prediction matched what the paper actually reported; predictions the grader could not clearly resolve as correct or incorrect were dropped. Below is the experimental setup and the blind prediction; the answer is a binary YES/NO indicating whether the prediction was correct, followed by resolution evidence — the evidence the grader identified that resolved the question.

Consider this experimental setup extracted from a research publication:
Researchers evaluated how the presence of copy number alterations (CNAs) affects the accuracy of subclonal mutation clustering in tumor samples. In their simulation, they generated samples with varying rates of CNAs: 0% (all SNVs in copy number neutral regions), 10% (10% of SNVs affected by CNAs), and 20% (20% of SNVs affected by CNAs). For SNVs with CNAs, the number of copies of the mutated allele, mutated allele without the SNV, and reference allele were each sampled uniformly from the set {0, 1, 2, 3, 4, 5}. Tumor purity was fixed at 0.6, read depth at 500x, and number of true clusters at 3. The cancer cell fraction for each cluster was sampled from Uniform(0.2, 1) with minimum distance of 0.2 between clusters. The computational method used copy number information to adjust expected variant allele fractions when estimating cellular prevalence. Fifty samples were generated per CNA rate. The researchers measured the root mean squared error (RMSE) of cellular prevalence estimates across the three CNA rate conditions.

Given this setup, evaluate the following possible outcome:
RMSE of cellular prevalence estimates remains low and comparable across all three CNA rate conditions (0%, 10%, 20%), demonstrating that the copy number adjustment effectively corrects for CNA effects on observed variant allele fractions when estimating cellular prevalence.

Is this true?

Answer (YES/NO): NO